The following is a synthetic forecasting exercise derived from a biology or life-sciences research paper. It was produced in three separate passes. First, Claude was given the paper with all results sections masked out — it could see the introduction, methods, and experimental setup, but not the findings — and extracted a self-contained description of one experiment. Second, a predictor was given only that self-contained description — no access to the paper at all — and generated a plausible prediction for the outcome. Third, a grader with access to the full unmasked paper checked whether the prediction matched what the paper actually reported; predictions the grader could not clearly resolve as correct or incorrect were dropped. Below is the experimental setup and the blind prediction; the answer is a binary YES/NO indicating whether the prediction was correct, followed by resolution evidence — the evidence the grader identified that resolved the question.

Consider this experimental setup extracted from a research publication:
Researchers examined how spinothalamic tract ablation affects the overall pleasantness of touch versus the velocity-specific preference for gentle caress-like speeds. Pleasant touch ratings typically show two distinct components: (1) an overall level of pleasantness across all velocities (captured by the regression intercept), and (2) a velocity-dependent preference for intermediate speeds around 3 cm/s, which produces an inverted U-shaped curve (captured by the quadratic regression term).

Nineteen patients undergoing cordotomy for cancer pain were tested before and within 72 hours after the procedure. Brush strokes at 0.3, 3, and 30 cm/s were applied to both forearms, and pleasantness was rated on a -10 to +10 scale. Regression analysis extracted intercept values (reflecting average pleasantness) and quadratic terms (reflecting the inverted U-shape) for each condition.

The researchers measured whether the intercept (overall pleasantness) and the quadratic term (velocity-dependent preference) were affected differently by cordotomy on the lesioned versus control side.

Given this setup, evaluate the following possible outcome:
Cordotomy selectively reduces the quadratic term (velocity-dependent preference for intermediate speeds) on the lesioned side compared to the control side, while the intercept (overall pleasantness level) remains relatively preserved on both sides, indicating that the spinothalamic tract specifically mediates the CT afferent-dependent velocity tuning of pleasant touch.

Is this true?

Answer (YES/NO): NO